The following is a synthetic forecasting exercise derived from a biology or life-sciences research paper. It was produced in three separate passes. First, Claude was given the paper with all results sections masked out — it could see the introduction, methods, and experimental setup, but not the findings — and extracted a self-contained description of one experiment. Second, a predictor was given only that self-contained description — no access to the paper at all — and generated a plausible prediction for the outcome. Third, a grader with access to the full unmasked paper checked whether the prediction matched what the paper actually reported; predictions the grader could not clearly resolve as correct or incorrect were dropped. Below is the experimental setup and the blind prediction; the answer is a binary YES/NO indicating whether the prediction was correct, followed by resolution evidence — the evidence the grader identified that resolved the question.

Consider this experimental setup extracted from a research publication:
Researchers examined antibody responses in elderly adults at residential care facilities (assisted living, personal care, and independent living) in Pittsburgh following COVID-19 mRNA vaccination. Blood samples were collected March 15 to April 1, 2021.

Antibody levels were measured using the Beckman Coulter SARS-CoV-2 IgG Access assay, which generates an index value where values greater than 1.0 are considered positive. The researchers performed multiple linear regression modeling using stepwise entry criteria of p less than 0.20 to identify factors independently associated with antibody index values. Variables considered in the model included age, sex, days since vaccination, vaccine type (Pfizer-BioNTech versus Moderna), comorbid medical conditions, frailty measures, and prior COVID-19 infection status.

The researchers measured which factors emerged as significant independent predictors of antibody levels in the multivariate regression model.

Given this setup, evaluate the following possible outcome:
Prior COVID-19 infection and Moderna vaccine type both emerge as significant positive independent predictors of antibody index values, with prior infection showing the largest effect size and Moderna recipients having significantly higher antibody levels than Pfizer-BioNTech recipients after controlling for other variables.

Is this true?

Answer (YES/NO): NO